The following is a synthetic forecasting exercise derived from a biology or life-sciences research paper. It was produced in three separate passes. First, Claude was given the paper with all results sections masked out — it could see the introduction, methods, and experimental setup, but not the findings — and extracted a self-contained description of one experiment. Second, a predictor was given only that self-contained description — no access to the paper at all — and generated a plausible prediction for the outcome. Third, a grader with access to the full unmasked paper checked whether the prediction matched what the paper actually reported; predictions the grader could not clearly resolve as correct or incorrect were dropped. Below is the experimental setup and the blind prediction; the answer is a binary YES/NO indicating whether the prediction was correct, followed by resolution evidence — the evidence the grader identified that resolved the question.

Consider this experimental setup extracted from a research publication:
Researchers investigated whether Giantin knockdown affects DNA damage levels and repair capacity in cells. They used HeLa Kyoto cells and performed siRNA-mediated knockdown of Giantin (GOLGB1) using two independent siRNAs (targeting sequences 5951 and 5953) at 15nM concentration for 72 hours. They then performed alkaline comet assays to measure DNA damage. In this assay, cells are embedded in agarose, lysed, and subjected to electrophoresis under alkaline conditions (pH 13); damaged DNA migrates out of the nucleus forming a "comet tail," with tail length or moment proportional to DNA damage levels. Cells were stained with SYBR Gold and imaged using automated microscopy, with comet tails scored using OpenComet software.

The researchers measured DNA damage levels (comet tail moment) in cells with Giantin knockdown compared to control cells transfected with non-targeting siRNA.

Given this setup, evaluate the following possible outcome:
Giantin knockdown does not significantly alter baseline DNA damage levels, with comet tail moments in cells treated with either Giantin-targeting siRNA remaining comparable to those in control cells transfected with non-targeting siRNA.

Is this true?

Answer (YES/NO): NO